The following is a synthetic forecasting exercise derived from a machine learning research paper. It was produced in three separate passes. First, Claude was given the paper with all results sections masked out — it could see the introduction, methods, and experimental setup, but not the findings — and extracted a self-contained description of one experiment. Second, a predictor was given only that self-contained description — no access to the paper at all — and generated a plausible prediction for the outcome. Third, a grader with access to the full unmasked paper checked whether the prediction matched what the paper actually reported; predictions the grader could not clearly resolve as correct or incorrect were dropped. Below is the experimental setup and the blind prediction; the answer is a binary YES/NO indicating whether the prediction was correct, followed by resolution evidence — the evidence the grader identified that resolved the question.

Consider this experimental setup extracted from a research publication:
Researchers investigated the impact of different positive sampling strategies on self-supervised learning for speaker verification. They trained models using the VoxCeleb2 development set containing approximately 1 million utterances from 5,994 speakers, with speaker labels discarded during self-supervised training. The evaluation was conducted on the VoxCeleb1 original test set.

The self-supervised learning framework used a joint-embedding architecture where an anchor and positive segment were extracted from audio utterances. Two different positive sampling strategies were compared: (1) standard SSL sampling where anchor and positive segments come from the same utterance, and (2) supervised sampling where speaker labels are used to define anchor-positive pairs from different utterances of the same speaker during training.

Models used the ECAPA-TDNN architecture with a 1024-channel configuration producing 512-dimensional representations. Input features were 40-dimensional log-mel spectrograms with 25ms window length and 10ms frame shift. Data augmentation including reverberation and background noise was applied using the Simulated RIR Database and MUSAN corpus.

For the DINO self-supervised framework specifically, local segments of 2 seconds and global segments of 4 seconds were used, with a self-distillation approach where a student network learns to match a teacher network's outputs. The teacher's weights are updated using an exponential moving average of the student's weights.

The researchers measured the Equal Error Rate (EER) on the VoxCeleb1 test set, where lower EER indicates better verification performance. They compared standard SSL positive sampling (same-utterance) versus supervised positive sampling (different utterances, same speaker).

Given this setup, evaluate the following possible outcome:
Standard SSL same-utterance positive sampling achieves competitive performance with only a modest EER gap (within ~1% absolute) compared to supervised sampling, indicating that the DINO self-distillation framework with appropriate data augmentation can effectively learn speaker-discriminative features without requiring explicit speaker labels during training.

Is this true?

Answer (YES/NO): NO